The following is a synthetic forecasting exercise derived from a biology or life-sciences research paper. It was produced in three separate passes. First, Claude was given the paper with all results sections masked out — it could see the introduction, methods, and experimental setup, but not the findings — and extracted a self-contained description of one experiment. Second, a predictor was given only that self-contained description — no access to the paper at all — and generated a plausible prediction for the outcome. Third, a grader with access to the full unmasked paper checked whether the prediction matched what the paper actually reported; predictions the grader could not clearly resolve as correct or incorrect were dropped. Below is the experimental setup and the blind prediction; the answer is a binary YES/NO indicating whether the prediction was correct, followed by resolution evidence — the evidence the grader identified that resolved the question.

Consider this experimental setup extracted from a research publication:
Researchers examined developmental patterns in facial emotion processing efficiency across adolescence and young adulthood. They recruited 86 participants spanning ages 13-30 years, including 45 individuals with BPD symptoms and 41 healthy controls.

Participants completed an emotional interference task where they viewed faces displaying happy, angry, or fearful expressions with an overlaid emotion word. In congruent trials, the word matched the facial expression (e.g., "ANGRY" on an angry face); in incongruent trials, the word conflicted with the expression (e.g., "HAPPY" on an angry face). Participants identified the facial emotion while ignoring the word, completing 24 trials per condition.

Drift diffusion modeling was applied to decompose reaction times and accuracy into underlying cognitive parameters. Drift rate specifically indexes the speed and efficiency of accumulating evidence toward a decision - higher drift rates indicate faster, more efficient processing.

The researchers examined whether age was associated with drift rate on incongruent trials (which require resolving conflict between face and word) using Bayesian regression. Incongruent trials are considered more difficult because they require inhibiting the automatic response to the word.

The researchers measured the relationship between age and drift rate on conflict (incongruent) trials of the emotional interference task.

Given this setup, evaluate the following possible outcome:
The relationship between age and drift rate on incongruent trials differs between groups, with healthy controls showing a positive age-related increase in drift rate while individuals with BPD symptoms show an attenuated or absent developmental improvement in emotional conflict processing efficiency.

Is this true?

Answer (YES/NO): NO